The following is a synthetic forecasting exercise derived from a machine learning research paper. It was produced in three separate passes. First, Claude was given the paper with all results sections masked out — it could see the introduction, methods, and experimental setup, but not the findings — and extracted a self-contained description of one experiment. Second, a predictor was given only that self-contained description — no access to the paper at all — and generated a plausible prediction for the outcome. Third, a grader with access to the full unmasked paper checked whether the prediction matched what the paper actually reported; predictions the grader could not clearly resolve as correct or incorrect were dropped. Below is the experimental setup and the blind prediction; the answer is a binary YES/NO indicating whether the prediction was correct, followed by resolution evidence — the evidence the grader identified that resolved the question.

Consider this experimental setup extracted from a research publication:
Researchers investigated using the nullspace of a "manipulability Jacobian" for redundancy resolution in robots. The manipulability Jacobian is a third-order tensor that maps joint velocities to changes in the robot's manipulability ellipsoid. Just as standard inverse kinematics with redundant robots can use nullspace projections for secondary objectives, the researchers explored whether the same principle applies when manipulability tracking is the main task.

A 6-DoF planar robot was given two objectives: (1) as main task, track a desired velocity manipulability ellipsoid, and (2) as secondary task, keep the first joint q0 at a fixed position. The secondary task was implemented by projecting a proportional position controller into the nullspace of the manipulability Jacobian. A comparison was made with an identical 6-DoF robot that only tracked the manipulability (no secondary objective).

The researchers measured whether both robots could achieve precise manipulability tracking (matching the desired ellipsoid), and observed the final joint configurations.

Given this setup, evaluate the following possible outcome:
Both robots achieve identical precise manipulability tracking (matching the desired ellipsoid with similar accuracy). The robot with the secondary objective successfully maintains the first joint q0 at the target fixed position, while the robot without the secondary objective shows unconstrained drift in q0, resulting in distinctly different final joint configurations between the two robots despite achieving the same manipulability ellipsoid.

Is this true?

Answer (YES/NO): YES